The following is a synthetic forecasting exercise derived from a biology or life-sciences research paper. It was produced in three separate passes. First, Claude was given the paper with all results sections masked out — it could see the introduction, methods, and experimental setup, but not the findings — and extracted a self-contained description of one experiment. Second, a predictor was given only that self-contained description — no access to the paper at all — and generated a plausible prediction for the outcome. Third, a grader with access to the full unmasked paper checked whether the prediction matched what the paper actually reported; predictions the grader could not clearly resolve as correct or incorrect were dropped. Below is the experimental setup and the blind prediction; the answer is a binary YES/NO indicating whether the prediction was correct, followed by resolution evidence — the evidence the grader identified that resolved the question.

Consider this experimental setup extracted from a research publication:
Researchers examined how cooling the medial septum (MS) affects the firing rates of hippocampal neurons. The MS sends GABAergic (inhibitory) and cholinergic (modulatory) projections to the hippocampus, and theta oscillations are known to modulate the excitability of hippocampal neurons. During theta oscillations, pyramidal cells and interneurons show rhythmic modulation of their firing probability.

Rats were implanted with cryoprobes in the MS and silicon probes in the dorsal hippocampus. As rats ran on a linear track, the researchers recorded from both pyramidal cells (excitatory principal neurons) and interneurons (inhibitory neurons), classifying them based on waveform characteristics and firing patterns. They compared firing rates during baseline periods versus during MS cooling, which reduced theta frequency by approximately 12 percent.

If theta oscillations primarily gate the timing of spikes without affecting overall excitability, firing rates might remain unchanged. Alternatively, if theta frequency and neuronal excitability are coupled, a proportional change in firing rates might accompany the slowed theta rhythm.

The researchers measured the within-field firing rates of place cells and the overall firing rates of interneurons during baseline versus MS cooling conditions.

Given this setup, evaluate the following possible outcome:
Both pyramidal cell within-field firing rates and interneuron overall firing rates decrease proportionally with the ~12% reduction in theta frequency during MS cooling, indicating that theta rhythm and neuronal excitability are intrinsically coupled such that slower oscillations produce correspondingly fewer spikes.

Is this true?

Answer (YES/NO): YES